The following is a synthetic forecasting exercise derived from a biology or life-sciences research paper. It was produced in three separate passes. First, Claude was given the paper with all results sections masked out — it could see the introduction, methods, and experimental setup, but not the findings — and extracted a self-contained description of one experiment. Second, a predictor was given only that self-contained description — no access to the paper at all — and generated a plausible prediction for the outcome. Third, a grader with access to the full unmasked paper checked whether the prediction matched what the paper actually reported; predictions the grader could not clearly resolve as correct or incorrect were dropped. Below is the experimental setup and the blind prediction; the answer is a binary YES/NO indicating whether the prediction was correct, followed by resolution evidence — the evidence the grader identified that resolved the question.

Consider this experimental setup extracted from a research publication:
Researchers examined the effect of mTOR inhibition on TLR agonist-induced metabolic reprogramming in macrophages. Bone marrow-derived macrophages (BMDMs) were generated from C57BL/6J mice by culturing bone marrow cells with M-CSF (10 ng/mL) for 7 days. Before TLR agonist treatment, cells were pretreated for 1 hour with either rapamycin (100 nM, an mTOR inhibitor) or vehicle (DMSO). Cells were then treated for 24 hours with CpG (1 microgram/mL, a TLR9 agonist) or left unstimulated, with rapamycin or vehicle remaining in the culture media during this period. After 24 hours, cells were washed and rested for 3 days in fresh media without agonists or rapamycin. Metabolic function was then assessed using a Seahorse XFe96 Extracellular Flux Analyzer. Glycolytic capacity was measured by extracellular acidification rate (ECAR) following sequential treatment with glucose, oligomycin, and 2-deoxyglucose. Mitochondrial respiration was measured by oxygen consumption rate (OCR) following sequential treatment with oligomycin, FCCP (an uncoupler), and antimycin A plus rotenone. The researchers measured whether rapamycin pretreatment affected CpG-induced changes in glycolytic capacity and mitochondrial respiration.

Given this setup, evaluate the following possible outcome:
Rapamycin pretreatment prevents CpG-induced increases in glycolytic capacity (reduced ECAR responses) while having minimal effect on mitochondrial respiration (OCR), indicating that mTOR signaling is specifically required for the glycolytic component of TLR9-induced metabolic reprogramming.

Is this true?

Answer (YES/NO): NO